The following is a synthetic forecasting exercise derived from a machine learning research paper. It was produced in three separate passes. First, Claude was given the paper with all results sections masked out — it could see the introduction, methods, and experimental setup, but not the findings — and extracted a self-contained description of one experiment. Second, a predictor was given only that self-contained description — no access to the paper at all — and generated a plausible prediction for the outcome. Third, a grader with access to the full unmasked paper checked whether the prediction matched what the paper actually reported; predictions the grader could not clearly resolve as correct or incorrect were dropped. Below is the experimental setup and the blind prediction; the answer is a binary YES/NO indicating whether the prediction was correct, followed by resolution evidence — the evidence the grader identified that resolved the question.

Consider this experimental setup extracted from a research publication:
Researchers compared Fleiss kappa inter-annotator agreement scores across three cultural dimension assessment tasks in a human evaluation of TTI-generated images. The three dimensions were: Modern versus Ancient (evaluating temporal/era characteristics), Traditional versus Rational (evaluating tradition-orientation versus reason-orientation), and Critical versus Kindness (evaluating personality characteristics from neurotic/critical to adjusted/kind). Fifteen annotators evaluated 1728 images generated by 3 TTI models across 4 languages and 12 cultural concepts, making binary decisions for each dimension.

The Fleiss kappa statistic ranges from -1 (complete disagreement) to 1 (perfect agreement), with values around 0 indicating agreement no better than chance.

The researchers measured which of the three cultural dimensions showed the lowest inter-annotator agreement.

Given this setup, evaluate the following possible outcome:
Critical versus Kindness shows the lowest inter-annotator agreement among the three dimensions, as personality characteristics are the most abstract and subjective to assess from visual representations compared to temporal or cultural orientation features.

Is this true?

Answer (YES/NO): NO